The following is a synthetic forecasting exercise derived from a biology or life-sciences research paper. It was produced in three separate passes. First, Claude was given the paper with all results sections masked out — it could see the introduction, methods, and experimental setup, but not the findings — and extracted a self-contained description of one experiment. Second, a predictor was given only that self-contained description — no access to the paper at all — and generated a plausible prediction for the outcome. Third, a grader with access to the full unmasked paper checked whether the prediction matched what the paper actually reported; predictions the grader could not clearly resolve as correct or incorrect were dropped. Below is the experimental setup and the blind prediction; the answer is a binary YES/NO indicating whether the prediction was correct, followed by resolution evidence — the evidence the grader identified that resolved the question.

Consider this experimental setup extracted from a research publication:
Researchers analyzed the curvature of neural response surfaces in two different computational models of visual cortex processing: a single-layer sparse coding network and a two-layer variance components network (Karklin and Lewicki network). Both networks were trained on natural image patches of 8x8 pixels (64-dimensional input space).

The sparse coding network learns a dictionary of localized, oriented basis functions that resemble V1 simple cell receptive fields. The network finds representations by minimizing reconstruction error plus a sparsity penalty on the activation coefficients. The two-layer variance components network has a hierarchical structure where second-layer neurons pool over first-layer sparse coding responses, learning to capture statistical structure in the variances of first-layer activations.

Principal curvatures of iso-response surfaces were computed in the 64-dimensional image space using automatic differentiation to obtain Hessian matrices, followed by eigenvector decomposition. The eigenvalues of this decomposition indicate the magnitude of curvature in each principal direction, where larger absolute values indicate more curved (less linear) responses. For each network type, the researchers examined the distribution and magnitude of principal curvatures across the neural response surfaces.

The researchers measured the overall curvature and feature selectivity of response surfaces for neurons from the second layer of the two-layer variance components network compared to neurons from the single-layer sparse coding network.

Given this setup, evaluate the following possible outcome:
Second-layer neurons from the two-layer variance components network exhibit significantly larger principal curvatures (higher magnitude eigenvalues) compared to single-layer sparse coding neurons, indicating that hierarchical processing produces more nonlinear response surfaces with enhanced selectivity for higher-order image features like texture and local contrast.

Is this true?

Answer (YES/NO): YES